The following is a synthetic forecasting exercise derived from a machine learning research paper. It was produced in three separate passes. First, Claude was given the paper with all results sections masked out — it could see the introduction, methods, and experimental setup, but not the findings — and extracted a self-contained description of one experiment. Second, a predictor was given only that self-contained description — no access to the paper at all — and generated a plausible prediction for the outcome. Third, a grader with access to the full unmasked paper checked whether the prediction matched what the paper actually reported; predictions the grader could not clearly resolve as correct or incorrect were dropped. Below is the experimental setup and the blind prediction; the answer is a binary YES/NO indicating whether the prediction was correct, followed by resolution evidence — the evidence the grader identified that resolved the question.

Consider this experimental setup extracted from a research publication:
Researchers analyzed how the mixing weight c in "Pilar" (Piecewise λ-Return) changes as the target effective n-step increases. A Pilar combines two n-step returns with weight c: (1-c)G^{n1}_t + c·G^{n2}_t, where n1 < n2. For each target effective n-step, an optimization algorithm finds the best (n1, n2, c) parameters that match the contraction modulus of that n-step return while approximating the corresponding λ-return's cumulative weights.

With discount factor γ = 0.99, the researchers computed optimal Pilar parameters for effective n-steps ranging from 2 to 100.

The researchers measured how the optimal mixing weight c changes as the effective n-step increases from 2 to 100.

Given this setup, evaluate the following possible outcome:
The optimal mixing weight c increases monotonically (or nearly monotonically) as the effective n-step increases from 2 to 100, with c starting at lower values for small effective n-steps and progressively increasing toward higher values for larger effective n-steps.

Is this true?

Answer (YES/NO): YES